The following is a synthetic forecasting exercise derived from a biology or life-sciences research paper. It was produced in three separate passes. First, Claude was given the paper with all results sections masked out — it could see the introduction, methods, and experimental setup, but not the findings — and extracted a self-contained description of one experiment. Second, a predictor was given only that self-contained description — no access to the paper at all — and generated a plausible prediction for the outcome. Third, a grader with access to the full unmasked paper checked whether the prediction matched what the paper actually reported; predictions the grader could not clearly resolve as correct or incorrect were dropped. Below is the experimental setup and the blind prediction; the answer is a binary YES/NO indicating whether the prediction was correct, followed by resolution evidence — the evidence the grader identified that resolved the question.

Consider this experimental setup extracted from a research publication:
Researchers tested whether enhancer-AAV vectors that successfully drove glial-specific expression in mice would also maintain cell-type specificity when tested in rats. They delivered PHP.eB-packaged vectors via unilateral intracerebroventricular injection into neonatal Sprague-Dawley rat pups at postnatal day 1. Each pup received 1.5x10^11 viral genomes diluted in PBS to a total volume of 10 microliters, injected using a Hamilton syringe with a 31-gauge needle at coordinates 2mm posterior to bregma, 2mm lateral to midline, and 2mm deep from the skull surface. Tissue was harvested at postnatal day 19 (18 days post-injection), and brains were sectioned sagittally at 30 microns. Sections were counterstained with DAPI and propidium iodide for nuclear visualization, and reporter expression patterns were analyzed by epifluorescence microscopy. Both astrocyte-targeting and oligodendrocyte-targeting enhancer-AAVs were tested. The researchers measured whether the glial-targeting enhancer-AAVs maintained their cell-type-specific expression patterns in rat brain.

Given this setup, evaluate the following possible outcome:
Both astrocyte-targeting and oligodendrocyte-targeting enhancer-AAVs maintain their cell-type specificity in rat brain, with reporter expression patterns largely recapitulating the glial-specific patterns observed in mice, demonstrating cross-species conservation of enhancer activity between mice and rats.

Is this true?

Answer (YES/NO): YES